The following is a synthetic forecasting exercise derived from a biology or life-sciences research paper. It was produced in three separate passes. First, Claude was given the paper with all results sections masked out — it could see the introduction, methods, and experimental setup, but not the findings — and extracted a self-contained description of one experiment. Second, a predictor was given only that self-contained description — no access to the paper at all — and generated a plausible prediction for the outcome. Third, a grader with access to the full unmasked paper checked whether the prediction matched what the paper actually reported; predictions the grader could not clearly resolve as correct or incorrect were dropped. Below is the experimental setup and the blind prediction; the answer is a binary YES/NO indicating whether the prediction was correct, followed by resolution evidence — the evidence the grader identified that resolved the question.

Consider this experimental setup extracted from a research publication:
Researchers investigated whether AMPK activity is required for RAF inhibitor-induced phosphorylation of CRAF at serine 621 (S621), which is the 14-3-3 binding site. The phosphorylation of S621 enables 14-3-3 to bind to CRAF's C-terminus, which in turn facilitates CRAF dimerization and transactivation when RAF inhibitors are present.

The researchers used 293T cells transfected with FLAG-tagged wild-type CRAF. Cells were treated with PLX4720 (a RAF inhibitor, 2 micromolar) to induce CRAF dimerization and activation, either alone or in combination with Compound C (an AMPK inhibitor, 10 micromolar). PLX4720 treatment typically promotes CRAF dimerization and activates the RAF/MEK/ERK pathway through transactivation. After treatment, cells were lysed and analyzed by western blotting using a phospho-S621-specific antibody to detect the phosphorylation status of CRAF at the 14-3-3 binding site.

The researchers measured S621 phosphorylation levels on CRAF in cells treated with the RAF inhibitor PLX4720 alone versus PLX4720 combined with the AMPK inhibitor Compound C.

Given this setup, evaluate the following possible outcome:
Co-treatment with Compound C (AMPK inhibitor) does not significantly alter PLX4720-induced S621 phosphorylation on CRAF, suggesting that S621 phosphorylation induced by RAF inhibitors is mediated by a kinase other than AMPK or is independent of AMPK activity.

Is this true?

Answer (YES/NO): YES